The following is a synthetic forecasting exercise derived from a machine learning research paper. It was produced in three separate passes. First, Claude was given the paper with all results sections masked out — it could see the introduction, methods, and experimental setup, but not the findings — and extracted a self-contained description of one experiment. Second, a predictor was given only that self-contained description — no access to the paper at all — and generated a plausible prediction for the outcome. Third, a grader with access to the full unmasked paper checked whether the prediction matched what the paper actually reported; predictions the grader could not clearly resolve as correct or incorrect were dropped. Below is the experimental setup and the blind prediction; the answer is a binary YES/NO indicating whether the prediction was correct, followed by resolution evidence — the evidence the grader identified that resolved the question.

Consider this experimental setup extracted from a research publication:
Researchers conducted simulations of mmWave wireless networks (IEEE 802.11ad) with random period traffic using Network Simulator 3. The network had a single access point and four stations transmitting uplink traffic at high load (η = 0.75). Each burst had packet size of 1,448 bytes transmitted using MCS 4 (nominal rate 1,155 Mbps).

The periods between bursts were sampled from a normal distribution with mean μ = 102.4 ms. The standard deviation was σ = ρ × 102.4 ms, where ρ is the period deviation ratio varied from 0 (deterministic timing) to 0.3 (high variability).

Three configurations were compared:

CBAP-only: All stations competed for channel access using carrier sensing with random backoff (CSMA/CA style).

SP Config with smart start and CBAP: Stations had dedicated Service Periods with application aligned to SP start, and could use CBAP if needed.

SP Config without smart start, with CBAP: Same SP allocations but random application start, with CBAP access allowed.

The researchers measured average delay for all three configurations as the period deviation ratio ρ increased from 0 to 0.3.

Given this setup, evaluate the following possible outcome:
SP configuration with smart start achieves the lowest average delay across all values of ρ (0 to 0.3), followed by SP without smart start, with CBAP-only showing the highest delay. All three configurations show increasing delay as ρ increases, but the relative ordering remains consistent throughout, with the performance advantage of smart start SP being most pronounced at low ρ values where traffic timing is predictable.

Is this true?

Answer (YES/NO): NO